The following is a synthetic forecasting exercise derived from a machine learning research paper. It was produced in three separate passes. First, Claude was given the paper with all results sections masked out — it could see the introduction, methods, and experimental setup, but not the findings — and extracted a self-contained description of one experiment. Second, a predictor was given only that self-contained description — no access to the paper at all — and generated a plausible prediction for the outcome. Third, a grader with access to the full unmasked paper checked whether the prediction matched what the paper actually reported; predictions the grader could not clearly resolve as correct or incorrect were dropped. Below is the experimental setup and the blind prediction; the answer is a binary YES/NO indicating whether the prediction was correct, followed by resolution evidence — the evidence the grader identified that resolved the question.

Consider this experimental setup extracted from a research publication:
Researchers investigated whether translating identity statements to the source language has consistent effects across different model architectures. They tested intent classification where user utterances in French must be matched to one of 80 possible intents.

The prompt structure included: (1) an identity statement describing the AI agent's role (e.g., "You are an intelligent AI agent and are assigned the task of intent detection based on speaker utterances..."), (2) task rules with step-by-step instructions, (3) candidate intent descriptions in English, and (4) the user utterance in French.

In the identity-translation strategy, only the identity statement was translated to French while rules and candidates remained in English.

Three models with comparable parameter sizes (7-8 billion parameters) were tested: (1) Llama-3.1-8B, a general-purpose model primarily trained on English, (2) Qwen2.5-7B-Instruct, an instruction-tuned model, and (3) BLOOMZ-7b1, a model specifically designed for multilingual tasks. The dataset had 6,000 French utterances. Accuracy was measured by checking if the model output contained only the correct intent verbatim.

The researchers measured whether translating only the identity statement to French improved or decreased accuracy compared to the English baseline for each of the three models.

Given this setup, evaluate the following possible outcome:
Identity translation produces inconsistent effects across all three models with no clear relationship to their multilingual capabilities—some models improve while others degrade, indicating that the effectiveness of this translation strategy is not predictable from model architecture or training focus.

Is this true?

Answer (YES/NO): NO